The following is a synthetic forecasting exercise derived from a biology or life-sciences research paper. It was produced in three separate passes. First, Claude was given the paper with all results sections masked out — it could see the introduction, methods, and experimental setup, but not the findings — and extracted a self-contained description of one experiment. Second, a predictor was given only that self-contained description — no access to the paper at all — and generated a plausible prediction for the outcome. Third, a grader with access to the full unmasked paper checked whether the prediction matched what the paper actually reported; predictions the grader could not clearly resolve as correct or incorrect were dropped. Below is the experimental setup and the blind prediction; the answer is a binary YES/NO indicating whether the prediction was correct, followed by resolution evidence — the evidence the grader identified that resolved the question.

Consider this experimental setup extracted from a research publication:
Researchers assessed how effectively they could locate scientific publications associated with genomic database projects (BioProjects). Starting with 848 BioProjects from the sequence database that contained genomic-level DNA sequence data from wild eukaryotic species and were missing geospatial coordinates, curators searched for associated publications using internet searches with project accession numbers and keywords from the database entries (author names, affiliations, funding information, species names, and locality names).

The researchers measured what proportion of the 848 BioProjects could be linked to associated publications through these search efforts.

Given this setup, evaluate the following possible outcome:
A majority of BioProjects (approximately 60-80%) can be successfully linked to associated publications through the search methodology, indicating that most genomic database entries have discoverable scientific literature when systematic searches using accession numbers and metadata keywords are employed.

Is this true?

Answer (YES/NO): NO